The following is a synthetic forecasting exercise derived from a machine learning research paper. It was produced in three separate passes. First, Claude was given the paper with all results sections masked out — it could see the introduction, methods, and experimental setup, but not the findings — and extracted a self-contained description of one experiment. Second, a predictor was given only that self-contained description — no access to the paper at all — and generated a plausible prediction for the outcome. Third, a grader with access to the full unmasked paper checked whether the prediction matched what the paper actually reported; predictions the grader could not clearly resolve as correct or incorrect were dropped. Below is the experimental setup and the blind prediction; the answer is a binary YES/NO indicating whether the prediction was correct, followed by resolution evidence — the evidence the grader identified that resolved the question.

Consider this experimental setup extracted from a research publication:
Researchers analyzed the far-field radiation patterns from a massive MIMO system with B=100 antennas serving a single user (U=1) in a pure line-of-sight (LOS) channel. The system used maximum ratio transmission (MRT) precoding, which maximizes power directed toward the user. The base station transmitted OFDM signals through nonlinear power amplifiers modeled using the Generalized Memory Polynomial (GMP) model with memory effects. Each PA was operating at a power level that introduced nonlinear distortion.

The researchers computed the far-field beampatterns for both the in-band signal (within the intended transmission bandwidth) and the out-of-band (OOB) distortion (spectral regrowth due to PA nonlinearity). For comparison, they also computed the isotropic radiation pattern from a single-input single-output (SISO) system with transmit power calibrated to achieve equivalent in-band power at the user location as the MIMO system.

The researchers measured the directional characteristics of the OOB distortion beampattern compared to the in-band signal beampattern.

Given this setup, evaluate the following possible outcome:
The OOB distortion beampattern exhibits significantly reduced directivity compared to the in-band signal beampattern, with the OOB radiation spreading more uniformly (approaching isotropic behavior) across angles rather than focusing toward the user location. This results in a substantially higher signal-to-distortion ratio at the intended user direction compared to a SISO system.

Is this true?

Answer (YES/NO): NO